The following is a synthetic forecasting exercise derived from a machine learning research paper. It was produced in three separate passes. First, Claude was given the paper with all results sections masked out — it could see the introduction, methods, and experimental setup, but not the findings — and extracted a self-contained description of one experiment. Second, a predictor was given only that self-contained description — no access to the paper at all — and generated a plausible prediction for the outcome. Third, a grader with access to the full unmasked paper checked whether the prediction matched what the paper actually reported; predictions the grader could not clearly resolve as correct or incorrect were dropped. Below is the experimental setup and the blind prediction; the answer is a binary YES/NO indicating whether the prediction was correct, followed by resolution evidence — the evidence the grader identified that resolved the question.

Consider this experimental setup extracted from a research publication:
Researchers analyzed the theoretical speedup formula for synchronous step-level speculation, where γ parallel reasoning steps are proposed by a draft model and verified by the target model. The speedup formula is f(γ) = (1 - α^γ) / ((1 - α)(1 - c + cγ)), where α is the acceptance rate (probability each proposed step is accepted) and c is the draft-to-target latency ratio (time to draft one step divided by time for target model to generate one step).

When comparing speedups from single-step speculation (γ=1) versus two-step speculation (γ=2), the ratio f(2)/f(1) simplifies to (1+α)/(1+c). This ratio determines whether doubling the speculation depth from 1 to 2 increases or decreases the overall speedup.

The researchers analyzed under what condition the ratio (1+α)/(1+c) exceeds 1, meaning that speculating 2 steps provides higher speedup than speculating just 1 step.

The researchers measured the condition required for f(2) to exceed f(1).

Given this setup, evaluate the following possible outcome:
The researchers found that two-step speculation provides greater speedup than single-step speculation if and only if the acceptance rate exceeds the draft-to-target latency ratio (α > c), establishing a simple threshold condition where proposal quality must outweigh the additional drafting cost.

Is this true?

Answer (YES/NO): YES